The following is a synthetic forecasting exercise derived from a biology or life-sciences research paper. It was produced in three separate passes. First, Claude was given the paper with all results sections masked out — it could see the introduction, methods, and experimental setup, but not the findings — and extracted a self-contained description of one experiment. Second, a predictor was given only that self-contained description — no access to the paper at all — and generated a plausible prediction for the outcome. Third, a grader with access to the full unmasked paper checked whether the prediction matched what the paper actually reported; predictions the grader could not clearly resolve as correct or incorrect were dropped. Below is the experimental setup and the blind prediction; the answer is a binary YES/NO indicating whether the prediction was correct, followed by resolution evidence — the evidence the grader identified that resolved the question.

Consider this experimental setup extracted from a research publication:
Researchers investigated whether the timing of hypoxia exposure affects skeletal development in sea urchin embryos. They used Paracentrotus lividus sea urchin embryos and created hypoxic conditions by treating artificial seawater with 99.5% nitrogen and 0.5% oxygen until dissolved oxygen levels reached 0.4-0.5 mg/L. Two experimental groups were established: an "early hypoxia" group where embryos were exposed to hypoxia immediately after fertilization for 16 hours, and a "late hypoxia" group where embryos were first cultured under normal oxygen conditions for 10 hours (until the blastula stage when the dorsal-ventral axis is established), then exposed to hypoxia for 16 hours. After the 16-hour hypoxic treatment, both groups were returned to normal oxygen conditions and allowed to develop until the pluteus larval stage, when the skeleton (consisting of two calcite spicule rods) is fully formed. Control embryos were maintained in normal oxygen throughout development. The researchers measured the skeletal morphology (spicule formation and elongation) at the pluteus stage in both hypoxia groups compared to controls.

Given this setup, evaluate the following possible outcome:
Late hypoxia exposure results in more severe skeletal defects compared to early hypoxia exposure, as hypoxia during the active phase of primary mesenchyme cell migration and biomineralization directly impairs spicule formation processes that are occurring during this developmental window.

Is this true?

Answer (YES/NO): NO